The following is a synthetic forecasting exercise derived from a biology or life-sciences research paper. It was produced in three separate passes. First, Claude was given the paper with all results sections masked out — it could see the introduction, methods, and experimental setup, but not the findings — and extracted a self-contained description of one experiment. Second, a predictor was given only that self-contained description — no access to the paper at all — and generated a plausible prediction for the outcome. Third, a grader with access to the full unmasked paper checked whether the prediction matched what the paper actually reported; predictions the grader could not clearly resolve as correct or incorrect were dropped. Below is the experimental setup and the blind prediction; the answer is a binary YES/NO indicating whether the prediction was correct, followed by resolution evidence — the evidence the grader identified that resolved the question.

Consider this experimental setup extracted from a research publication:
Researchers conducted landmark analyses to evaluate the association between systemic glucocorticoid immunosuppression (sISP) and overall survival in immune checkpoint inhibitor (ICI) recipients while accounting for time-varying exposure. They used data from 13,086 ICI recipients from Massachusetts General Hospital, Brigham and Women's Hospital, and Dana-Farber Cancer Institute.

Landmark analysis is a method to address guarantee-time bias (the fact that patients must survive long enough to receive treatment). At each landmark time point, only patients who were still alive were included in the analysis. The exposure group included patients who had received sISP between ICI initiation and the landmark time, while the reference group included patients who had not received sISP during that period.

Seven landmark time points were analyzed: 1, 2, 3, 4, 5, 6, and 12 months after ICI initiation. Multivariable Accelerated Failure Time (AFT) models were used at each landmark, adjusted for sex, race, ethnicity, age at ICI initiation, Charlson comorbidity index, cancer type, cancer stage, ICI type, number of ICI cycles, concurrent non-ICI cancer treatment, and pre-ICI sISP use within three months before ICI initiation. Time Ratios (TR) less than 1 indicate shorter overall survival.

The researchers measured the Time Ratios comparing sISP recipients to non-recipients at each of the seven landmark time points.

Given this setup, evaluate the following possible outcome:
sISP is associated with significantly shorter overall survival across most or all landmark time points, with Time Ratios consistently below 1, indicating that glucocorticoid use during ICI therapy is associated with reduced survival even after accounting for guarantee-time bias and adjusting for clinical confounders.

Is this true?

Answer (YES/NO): YES